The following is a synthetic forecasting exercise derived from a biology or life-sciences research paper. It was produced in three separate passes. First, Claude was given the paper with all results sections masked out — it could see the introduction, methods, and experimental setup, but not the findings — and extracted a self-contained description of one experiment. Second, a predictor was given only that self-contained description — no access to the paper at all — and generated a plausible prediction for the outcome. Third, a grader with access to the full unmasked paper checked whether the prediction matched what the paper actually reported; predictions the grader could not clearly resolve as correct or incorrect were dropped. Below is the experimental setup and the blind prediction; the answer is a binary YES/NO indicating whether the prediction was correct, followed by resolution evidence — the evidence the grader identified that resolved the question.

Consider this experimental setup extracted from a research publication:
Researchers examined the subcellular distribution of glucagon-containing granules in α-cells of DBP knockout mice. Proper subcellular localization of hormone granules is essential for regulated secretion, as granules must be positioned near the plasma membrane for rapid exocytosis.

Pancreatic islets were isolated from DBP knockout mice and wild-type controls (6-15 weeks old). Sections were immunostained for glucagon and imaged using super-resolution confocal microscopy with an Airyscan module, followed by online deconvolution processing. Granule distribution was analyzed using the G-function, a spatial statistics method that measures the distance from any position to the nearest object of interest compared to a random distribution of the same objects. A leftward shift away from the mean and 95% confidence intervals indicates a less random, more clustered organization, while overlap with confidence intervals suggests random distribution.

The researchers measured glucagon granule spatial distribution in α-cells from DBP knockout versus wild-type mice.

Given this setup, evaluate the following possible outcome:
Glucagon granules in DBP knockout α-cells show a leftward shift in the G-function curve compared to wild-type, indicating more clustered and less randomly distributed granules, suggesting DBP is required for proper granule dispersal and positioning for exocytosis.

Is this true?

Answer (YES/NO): NO